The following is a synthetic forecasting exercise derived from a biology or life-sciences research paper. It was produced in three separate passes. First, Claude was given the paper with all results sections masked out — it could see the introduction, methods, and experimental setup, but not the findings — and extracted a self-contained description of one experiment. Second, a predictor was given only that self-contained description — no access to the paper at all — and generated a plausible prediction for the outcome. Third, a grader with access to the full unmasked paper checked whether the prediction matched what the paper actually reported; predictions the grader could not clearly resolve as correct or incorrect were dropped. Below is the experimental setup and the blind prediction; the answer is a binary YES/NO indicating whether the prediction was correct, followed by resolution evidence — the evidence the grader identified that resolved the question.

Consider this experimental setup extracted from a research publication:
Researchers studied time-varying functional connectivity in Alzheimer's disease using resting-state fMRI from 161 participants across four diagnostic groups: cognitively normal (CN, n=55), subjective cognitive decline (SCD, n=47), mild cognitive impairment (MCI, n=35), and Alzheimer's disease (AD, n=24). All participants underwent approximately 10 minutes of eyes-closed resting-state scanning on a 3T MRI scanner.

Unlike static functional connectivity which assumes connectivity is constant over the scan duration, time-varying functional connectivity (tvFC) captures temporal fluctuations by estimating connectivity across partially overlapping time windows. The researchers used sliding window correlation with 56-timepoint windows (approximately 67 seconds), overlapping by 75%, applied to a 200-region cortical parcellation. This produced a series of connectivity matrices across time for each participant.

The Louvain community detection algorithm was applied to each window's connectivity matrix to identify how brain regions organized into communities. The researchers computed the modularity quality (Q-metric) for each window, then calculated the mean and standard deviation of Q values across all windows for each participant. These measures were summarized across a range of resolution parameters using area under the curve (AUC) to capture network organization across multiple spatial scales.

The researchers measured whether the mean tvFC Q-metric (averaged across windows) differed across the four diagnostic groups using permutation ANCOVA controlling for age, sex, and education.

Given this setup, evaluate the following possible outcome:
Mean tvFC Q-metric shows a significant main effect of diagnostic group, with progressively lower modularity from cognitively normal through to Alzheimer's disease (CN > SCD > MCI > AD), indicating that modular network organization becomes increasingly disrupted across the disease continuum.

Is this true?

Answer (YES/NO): NO